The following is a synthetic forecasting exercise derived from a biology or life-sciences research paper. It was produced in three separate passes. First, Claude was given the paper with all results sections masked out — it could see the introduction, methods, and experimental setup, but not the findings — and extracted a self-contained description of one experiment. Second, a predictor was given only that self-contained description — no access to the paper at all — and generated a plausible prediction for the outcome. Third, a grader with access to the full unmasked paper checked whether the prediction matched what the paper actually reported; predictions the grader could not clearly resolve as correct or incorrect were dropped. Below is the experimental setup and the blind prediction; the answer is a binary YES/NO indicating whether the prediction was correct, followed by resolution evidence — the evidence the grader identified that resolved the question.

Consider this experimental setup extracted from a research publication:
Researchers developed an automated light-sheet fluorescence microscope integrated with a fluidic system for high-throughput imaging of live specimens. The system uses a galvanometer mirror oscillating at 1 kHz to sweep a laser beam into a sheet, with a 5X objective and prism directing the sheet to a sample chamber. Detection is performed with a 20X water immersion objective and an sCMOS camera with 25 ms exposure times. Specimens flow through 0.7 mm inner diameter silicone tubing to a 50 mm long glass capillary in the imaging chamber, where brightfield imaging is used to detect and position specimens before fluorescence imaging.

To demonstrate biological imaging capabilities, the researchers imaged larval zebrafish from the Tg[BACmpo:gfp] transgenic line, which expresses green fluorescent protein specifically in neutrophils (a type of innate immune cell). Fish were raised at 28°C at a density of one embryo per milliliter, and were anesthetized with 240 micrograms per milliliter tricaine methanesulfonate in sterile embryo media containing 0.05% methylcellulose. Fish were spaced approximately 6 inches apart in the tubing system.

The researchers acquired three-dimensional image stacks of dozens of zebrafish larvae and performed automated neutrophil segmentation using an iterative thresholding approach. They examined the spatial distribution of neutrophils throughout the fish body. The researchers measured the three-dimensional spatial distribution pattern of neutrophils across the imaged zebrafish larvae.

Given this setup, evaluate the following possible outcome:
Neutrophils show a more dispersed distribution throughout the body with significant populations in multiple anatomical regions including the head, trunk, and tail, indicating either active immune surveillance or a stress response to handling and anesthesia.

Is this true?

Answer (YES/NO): NO